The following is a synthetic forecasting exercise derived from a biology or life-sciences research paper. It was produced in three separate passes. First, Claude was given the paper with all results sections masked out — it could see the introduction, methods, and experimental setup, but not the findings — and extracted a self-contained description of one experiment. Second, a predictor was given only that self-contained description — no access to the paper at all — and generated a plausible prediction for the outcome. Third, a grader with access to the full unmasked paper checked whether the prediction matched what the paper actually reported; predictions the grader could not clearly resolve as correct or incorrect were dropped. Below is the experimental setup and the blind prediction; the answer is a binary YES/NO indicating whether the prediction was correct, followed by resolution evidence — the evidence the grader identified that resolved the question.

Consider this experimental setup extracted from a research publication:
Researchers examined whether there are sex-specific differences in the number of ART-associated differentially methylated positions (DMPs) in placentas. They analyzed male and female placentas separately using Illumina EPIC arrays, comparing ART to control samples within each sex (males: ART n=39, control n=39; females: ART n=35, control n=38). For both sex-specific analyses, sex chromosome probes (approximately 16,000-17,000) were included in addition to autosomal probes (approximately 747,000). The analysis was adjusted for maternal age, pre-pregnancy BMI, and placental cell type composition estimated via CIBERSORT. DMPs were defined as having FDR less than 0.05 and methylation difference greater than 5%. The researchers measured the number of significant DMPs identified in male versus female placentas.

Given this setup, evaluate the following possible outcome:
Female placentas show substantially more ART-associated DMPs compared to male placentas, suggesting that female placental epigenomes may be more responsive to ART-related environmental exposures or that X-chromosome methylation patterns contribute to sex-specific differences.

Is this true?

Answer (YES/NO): YES